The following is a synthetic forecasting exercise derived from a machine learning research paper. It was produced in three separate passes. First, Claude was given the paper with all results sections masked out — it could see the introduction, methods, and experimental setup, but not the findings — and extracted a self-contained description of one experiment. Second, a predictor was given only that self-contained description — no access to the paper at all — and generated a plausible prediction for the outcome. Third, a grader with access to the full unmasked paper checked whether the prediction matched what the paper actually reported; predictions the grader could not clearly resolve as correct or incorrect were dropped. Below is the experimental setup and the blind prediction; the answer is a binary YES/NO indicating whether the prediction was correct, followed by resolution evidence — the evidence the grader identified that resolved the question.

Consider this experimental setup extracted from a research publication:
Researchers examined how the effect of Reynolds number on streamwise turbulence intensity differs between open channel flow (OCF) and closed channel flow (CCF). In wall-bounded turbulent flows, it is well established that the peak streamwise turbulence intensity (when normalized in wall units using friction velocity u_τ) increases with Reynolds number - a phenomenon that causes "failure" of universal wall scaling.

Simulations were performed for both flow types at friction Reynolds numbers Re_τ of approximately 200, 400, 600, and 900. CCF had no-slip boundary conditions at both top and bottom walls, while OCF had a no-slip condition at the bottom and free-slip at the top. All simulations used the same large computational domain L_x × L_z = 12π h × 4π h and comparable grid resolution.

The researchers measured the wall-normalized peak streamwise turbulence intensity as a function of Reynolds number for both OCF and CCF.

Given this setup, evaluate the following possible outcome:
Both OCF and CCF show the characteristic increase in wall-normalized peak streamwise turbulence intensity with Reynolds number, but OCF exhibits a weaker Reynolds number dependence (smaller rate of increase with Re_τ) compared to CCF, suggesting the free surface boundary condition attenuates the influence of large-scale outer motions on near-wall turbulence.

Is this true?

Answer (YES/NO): NO